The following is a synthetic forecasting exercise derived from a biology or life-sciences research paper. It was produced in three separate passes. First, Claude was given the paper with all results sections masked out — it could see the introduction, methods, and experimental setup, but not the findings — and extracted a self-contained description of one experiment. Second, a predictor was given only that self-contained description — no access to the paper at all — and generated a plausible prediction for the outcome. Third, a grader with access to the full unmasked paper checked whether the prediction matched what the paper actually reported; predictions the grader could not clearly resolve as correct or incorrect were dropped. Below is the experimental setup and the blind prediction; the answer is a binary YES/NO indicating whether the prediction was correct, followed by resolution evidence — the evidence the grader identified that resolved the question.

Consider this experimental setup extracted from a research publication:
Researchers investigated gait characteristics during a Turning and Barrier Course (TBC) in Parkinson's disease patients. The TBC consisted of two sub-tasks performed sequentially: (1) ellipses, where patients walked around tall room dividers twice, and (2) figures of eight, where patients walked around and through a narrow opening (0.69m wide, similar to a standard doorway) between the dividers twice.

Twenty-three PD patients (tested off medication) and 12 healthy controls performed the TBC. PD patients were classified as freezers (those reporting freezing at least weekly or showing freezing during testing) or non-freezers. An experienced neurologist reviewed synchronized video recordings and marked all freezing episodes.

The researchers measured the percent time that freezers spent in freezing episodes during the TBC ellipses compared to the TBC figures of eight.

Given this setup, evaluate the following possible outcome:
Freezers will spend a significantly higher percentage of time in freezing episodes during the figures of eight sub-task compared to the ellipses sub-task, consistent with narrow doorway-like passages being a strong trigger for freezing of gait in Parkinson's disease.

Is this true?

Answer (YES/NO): YES